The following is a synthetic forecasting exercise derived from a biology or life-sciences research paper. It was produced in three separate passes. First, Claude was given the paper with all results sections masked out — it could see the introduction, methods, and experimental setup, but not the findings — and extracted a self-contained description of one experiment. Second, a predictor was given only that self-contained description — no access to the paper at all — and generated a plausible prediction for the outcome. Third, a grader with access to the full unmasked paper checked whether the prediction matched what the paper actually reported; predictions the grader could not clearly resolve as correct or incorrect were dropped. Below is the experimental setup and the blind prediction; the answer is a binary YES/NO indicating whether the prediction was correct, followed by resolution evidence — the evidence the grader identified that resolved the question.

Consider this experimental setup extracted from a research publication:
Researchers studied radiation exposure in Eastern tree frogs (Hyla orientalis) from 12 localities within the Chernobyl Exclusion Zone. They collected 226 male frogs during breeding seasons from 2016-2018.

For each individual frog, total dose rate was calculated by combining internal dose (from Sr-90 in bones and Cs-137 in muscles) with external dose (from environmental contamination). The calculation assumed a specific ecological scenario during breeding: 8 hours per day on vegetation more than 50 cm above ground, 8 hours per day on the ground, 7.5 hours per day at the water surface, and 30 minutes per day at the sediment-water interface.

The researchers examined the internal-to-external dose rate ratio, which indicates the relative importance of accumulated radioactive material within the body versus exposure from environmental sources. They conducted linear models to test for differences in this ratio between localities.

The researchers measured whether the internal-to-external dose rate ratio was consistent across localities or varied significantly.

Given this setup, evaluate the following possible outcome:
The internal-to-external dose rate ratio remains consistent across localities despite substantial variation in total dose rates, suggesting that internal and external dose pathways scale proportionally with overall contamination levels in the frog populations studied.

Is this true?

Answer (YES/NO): YES